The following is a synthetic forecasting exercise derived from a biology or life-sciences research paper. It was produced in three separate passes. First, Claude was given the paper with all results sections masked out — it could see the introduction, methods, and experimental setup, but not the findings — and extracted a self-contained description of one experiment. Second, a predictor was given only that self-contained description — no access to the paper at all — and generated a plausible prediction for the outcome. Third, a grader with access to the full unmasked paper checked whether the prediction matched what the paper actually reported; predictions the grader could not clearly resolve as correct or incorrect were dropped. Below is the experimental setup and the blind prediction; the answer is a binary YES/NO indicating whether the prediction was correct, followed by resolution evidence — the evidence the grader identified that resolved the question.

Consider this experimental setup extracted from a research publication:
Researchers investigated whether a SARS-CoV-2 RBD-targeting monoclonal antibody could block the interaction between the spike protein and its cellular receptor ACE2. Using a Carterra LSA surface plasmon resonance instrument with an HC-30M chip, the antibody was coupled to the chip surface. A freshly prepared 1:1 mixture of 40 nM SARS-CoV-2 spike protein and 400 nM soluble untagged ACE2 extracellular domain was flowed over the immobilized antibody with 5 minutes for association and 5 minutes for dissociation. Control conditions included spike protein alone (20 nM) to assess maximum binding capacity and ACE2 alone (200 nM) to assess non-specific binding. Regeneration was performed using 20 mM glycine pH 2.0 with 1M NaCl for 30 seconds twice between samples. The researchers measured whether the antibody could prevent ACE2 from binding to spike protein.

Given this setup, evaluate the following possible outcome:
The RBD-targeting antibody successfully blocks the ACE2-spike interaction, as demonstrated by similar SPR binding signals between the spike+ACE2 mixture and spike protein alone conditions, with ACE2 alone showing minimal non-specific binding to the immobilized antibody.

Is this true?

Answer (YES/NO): YES